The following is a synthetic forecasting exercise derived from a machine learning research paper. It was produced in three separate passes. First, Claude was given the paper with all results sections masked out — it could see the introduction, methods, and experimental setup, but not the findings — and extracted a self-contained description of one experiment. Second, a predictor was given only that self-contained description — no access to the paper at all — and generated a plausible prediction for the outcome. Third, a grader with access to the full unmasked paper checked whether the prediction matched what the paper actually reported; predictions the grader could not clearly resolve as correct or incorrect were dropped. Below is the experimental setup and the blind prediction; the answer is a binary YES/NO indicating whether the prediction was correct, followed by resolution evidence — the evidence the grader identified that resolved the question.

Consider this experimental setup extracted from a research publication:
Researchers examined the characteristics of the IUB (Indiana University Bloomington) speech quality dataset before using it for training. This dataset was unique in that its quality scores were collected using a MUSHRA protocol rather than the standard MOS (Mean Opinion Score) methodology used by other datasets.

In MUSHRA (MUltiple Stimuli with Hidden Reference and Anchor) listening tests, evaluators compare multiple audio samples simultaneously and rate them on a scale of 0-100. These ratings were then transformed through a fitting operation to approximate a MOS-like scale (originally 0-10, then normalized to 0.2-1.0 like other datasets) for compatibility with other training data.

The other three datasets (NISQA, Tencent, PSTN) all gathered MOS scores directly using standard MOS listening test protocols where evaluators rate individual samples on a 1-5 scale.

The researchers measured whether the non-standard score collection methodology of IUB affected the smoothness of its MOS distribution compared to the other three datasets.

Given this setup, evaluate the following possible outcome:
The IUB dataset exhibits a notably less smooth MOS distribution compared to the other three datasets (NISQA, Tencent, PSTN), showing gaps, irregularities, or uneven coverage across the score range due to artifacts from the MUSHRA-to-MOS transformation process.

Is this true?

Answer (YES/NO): YES